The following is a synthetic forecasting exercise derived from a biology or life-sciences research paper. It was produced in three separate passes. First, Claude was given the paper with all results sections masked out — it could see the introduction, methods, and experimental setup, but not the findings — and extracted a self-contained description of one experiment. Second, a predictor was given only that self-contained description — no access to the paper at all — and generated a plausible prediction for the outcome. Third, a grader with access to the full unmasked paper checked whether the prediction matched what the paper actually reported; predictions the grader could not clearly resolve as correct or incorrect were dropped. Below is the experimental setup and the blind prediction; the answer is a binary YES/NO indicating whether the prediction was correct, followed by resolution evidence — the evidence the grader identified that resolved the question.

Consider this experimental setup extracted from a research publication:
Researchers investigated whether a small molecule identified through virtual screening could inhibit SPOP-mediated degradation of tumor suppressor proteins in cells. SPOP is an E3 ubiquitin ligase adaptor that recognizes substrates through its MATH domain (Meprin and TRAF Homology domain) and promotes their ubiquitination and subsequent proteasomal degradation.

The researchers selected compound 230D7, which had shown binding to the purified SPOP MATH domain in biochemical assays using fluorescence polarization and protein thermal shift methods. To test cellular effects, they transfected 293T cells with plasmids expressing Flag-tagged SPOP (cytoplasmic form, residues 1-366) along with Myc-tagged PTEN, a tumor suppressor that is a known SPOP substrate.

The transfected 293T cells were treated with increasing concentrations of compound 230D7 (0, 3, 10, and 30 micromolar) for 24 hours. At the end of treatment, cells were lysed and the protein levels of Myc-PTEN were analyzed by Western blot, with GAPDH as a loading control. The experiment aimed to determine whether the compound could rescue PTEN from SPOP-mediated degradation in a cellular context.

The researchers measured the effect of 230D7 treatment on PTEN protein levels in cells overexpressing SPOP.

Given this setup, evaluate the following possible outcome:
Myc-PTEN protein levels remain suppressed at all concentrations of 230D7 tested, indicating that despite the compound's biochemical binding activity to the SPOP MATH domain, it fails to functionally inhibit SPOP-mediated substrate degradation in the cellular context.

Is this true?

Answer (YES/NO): NO